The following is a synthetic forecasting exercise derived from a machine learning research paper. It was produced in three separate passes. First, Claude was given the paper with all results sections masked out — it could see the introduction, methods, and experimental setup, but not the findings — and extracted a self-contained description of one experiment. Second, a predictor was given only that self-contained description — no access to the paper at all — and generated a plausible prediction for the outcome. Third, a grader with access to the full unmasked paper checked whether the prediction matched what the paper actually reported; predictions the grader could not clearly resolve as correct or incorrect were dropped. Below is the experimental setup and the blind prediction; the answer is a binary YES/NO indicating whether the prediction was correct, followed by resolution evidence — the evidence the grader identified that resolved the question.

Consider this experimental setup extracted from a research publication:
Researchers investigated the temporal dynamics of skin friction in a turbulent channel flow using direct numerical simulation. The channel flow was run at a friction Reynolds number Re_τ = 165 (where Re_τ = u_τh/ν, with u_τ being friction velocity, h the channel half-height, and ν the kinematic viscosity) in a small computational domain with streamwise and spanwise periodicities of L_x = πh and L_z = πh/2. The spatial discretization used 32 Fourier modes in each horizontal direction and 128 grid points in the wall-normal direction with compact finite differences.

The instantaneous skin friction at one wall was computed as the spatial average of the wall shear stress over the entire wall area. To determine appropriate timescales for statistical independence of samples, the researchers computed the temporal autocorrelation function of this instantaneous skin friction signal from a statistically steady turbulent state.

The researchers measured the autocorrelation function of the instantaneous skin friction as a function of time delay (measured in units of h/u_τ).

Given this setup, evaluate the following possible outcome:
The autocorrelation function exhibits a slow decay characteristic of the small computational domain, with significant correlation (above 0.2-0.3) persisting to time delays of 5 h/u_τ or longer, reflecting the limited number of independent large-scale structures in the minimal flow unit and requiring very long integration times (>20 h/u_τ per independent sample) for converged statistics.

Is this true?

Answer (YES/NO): NO